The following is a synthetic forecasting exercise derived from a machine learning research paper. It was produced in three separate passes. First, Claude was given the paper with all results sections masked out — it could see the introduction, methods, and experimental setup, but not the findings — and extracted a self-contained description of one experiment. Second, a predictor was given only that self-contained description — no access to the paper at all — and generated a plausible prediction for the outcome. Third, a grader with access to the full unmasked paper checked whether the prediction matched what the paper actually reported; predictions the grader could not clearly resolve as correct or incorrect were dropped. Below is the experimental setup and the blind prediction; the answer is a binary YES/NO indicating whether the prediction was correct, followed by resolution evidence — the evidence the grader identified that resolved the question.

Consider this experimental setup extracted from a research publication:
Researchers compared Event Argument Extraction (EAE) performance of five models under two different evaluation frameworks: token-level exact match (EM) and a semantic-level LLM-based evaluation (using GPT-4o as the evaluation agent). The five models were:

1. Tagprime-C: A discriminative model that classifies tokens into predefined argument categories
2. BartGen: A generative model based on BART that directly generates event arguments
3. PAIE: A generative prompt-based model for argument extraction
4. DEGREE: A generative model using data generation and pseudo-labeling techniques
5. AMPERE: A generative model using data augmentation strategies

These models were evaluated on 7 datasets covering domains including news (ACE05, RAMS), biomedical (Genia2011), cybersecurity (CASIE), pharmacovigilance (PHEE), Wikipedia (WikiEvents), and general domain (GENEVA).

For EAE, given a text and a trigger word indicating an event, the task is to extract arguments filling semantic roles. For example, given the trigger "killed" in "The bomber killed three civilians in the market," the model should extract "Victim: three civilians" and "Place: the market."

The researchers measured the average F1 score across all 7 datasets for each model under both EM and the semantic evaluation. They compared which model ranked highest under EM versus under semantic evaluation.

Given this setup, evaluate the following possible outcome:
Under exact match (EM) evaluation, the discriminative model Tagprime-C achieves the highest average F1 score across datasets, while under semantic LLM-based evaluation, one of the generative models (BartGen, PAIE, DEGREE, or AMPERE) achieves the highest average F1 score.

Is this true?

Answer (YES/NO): NO